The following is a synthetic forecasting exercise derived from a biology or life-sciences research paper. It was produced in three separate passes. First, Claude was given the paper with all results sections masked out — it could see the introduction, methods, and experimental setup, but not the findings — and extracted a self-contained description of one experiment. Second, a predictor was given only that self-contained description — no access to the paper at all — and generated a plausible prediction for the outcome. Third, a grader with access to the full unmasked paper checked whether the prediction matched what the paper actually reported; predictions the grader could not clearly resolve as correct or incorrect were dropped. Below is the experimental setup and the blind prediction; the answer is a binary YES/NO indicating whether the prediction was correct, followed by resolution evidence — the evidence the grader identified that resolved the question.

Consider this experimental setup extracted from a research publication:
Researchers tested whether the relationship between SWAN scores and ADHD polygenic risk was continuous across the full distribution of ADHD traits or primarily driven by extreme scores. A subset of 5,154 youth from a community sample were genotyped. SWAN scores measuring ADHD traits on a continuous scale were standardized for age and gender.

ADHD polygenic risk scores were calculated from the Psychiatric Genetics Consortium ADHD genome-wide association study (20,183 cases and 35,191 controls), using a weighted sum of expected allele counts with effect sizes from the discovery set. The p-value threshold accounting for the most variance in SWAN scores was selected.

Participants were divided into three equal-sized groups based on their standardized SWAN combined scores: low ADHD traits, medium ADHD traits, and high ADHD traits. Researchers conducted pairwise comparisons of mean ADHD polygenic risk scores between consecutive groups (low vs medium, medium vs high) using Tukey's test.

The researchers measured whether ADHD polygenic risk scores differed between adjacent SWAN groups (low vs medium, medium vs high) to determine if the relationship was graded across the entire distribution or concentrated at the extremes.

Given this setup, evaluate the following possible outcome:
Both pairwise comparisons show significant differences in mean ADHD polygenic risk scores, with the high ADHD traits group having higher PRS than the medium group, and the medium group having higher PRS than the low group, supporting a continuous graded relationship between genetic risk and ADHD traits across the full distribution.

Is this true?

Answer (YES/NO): NO